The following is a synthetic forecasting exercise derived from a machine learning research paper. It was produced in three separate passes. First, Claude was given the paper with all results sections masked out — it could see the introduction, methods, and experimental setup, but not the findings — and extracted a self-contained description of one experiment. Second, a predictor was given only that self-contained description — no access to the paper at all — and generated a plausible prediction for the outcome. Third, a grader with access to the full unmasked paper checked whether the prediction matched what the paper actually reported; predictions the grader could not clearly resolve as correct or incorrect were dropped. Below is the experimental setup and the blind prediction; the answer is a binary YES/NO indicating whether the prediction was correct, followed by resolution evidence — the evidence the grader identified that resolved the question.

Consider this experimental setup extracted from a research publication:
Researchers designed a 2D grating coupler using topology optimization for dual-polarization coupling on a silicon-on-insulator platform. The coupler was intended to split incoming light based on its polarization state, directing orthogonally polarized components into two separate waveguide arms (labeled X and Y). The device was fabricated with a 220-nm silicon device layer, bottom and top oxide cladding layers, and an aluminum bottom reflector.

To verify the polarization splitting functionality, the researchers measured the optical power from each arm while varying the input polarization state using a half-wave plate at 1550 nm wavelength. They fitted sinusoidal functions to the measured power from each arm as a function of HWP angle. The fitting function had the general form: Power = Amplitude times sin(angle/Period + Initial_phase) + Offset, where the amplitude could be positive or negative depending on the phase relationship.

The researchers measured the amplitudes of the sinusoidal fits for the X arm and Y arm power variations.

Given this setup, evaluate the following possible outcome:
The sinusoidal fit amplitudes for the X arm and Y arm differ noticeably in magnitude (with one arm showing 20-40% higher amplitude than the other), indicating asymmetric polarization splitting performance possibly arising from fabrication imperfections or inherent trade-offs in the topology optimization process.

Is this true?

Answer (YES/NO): NO